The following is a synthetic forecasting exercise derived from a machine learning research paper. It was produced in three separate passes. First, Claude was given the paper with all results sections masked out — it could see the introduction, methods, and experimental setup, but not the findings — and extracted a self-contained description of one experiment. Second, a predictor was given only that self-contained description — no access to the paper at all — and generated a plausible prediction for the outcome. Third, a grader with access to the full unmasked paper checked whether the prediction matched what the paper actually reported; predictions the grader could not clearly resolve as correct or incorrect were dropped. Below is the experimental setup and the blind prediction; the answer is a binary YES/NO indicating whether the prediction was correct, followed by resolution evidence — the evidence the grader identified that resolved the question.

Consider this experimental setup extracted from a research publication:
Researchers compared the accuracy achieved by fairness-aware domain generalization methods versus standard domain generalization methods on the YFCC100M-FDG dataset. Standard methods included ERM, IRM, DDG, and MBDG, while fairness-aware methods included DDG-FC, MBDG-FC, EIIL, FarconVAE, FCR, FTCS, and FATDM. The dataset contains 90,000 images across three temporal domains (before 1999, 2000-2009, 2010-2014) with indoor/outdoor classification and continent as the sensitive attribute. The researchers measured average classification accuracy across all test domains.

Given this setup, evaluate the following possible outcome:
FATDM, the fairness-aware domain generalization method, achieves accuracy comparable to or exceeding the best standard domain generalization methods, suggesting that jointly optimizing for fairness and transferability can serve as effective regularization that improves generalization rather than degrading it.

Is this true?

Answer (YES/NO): NO